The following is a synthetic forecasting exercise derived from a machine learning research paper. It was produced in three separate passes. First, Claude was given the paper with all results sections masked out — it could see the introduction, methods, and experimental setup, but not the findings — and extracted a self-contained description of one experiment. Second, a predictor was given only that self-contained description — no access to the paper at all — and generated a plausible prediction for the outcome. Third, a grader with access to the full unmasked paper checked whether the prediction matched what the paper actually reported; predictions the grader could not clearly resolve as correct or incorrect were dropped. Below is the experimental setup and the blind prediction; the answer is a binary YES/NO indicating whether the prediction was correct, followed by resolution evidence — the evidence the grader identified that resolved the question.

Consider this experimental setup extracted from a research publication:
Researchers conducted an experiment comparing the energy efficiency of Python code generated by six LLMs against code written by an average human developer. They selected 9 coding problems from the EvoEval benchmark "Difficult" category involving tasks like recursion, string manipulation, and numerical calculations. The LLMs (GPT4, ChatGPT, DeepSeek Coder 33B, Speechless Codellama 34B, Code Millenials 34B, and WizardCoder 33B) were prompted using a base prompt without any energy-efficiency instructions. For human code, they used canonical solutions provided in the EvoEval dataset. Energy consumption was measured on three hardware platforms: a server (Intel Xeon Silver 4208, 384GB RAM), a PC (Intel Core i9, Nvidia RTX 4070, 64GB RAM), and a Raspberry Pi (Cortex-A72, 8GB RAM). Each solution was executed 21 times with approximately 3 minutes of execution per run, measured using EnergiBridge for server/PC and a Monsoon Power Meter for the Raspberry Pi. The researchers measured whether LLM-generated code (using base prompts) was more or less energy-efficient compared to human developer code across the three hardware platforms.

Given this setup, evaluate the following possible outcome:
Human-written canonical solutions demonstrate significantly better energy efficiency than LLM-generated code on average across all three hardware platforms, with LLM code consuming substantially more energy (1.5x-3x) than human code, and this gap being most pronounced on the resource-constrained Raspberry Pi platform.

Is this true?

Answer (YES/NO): NO